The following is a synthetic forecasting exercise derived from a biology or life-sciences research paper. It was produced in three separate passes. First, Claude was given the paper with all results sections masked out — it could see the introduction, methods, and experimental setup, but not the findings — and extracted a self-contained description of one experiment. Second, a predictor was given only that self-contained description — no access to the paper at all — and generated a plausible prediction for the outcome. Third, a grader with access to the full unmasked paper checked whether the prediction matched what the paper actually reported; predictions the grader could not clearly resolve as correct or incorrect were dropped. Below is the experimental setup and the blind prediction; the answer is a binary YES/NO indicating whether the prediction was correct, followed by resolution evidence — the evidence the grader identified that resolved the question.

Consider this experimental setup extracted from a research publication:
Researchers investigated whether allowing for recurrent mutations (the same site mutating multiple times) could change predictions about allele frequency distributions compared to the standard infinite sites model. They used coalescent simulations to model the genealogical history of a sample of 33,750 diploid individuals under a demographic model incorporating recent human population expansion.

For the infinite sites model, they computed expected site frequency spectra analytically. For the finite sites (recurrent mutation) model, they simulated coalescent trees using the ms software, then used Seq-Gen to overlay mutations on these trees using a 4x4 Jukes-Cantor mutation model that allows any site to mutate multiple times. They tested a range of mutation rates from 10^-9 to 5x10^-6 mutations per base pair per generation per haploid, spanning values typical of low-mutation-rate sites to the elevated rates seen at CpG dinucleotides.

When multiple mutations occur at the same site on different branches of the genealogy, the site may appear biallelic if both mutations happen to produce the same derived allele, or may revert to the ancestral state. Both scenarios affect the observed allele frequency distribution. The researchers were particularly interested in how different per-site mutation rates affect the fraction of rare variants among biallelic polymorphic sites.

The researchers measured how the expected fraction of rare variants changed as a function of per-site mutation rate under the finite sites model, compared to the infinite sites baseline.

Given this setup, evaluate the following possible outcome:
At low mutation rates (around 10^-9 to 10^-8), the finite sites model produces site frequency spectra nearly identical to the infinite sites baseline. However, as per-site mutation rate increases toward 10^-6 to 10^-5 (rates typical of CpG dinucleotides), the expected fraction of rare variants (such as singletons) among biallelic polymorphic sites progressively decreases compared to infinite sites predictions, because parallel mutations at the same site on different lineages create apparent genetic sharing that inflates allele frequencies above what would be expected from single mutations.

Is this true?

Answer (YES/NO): NO